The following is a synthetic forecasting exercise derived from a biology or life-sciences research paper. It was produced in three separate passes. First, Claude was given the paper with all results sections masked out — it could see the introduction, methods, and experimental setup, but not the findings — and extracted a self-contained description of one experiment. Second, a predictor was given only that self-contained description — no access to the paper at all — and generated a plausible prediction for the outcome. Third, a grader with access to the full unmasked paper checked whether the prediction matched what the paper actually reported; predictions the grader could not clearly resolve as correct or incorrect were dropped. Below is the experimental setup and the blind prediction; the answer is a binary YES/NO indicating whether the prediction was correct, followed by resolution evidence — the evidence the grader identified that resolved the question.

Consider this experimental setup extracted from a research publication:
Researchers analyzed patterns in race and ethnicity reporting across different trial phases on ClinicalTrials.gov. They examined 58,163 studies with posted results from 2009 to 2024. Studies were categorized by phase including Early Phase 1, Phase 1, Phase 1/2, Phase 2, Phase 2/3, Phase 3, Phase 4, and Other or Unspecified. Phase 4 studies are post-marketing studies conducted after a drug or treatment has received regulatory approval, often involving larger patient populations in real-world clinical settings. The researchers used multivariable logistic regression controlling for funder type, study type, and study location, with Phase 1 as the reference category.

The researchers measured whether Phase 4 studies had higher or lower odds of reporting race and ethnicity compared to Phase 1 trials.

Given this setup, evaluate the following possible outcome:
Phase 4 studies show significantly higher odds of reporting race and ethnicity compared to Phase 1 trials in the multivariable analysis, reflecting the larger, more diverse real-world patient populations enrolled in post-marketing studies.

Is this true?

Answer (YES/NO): NO